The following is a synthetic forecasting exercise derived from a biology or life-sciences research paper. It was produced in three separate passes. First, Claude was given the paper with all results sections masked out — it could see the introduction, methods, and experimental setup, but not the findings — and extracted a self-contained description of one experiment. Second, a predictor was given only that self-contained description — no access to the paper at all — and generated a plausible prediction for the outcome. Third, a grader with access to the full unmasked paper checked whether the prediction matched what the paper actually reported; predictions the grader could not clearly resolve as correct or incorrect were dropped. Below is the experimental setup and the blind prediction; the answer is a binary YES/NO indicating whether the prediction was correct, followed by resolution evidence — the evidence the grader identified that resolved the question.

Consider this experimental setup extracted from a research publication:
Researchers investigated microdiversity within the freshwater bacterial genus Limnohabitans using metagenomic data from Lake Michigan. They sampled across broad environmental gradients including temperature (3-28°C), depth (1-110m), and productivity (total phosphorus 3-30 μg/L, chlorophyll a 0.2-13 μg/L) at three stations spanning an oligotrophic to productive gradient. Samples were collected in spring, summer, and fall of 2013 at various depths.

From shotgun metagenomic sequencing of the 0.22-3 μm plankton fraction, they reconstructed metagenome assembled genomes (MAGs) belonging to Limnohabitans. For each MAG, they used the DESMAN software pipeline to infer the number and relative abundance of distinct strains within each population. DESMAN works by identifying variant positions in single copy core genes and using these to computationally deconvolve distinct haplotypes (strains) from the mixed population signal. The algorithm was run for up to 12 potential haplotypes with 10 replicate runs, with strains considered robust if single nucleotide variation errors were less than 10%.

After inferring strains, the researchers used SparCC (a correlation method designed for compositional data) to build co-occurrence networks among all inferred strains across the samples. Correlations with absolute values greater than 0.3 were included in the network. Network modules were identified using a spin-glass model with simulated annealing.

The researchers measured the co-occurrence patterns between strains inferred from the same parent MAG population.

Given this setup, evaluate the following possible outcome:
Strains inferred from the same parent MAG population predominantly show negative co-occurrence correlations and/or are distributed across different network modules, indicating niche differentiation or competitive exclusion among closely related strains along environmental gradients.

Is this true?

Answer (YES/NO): YES